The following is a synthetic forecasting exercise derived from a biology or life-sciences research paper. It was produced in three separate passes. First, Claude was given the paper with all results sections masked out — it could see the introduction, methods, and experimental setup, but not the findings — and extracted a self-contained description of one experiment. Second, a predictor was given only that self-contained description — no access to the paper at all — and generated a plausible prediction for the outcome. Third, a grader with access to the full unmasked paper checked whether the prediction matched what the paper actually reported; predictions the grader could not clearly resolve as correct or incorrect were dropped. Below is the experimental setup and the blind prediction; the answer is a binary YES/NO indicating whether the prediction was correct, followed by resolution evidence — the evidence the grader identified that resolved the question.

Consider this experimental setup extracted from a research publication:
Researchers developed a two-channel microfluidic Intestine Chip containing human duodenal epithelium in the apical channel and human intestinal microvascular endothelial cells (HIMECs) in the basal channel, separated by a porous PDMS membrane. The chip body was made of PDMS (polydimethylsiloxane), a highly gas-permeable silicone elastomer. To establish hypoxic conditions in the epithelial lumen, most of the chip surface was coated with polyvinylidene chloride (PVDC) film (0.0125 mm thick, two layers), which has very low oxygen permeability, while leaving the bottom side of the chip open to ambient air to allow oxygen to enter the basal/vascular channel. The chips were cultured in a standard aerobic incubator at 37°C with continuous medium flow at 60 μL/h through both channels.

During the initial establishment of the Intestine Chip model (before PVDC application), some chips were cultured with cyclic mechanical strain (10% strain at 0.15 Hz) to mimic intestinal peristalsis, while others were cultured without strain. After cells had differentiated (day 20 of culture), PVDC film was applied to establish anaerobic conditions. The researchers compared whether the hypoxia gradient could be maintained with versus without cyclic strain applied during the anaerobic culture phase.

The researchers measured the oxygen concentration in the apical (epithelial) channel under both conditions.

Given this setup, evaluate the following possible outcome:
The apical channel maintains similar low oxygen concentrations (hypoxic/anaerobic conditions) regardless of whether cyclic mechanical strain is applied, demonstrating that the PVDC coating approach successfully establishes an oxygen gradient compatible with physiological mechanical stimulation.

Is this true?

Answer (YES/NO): NO